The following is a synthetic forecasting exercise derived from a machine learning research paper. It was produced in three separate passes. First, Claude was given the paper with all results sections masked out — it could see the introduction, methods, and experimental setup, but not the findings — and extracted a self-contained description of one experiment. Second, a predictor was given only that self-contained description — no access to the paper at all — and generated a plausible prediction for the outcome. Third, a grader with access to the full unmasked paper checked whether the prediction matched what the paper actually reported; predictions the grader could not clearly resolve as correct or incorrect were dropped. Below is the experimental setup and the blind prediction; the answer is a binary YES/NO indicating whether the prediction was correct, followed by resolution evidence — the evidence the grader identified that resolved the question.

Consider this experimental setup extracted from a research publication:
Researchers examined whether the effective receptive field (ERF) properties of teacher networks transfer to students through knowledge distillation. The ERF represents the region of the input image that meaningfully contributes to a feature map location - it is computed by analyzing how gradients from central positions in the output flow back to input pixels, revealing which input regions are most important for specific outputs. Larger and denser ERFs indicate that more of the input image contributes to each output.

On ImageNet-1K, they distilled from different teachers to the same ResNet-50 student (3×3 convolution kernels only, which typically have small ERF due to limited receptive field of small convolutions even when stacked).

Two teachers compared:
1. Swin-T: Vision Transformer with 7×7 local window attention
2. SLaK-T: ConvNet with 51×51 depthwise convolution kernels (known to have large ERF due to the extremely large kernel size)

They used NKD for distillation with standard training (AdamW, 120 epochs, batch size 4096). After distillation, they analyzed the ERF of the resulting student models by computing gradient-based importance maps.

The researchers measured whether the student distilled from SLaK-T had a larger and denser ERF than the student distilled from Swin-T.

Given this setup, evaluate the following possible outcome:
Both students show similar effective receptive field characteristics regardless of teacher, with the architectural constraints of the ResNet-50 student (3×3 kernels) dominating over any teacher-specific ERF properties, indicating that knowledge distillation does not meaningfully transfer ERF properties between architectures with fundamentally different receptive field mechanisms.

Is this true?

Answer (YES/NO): NO